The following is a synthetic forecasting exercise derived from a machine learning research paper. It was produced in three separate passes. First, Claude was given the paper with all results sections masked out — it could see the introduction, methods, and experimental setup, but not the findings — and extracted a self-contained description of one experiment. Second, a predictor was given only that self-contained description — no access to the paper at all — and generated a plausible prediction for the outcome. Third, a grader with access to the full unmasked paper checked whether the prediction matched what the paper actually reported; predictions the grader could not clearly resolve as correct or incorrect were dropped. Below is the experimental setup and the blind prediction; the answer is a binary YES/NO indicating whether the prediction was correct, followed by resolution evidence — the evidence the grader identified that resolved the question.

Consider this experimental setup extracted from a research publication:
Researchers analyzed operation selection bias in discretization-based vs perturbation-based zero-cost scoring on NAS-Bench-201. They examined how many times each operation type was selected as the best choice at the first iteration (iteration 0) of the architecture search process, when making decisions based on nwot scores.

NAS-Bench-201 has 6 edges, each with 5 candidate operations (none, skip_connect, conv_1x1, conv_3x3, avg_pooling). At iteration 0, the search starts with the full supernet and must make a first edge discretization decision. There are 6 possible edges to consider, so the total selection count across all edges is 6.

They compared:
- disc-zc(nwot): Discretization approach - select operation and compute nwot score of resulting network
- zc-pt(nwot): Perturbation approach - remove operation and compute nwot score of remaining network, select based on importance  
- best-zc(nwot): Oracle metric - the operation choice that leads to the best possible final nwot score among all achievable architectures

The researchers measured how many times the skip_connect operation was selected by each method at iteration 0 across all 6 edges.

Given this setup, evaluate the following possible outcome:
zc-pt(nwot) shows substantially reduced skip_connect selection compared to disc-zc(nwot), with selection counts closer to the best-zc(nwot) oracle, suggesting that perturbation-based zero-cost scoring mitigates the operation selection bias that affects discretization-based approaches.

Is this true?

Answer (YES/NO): YES